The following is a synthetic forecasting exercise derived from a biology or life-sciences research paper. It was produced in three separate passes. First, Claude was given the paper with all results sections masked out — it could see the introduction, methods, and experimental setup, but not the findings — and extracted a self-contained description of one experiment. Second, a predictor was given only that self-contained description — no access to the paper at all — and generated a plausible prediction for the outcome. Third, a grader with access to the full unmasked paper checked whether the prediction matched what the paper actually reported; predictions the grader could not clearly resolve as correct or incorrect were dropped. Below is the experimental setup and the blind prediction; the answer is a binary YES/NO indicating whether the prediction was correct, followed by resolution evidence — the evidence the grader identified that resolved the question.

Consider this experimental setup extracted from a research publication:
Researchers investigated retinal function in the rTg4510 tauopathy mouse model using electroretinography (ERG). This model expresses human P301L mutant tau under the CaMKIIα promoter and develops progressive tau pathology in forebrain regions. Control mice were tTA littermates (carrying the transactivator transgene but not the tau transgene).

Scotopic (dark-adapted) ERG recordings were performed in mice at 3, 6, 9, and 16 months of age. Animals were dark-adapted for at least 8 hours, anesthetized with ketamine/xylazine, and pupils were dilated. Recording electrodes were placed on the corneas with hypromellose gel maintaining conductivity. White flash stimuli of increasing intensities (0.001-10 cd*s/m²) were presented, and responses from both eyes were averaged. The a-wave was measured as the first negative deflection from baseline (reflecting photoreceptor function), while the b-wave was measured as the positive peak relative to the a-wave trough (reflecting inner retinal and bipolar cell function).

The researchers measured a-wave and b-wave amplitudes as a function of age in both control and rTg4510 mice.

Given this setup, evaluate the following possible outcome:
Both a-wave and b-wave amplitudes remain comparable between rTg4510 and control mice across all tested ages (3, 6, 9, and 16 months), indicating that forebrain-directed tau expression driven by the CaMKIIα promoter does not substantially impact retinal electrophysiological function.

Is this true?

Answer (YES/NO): NO